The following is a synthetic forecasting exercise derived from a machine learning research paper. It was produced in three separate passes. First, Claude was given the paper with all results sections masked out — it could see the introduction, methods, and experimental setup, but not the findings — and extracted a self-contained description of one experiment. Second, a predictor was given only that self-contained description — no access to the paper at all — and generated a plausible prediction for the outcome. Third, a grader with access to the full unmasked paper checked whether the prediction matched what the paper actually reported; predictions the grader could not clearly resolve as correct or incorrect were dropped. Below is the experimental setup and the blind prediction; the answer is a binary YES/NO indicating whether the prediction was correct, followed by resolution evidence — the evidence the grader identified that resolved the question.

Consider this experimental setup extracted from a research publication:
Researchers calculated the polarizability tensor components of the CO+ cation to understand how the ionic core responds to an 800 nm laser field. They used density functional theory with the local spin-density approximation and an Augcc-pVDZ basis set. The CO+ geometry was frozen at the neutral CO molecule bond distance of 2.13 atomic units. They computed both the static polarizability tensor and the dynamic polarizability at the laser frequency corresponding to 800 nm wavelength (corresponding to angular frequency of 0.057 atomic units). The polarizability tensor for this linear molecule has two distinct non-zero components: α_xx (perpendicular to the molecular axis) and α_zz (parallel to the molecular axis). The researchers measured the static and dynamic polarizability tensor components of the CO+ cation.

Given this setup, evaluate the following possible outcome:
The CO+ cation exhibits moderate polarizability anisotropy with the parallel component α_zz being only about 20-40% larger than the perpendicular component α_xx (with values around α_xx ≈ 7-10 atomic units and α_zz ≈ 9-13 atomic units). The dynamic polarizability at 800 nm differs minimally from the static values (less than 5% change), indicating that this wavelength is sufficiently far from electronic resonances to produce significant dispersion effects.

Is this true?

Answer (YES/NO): NO